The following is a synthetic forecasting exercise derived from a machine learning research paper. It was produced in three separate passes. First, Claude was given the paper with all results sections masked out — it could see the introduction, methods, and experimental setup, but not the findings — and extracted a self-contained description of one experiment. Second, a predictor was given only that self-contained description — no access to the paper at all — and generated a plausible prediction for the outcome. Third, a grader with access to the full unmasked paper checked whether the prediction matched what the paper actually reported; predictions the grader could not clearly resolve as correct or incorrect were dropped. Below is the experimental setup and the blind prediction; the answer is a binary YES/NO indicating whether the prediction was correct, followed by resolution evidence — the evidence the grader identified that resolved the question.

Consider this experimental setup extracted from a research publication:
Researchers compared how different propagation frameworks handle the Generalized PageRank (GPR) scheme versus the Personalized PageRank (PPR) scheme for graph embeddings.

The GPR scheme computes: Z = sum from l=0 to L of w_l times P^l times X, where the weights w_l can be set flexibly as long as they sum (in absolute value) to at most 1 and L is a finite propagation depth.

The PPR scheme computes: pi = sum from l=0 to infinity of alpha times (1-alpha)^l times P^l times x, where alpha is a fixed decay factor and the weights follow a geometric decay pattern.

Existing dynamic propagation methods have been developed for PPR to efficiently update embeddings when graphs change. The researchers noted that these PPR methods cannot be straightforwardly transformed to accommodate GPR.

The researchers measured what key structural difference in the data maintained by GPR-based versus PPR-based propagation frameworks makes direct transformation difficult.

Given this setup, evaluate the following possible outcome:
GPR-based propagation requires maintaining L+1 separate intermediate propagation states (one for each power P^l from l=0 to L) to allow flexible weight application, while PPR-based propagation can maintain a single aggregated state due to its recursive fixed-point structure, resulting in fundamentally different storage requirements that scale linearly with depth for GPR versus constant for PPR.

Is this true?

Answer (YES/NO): YES